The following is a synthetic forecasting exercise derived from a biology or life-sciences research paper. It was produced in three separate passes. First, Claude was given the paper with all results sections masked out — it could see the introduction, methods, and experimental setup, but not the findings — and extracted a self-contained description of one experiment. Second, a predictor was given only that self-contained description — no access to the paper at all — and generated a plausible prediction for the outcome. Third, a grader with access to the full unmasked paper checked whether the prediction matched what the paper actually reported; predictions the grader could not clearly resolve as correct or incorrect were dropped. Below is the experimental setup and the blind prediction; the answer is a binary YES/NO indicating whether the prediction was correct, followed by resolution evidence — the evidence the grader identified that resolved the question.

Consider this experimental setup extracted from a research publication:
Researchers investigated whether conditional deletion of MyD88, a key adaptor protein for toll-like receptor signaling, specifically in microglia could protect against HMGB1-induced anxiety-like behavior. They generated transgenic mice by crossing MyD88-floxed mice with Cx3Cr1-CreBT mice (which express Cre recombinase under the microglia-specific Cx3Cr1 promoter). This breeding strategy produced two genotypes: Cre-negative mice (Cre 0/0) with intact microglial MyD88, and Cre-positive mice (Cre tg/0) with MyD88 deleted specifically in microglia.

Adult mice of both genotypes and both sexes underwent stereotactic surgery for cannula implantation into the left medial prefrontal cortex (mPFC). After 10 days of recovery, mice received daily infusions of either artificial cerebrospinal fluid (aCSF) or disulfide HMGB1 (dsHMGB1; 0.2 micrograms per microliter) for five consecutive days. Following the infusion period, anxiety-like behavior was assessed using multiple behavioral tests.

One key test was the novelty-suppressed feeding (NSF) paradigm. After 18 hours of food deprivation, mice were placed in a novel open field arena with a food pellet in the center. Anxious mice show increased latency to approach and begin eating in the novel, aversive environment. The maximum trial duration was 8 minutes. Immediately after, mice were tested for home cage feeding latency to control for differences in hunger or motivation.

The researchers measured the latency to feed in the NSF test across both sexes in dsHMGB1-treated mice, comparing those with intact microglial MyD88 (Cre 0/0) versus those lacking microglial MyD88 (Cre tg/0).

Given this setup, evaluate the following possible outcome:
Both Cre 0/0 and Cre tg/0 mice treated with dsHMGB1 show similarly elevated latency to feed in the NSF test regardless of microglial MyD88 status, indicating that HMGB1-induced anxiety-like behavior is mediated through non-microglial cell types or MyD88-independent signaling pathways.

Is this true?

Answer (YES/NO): NO